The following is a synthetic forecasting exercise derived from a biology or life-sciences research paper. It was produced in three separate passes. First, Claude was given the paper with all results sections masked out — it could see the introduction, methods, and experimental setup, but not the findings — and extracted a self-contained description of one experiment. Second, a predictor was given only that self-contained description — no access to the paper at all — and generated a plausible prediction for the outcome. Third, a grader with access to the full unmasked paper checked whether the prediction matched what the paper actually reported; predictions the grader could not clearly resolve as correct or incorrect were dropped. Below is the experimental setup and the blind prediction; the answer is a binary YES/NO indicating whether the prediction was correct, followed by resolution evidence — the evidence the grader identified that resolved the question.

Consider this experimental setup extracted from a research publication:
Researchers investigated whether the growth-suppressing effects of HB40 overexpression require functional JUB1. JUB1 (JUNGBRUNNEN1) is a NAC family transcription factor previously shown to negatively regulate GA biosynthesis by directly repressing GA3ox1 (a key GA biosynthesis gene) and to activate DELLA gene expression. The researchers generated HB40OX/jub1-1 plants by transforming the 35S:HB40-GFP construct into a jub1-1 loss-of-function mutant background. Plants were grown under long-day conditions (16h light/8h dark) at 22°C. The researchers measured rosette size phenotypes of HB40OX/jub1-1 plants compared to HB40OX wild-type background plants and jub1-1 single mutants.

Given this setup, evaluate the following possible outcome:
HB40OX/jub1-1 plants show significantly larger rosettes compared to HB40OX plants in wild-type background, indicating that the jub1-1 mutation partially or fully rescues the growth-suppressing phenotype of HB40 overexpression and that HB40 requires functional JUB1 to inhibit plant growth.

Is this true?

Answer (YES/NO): YES